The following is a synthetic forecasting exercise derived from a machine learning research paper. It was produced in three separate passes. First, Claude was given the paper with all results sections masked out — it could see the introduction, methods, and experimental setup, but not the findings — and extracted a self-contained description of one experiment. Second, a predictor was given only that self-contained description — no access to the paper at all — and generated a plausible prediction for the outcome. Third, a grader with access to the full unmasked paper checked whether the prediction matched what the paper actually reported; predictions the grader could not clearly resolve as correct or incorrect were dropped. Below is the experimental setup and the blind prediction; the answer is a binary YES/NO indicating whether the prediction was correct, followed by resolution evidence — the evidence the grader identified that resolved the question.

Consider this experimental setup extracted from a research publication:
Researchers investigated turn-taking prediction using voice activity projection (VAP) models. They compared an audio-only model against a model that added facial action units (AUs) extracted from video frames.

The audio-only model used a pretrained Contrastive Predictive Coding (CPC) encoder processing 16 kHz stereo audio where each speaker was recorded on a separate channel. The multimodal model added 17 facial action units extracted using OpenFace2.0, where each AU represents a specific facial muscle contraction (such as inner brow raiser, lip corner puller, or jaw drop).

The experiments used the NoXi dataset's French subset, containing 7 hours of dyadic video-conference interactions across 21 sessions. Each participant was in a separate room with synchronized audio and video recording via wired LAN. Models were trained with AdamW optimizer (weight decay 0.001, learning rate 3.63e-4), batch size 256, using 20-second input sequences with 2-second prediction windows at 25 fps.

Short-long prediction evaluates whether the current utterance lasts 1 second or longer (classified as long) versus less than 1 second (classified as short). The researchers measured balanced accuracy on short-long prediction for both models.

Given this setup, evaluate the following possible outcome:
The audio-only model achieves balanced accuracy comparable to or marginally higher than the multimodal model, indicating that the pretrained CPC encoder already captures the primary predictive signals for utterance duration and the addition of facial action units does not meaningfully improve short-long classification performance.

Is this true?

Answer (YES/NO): NO